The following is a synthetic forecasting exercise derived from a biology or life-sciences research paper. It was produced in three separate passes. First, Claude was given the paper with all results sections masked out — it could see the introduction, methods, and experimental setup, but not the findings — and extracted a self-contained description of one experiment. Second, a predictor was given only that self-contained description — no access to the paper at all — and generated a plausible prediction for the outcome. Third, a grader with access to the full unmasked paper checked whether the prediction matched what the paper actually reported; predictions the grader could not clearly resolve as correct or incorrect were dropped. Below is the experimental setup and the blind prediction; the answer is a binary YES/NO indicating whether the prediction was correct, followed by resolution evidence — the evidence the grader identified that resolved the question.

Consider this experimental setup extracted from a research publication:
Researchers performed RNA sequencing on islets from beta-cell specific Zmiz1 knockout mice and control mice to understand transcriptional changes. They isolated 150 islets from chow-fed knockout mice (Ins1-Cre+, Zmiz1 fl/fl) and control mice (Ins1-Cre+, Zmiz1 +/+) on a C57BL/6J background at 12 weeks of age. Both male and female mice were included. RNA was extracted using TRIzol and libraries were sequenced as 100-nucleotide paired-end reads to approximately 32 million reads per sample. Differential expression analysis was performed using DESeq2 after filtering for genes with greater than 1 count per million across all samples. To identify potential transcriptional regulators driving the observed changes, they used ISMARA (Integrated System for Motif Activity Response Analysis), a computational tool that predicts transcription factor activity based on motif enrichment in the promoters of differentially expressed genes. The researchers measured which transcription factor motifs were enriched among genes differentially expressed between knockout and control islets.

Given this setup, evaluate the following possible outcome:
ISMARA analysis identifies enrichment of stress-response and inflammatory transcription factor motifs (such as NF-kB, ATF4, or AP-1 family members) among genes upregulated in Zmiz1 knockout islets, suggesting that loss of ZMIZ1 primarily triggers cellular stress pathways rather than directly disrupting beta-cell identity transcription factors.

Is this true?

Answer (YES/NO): NO